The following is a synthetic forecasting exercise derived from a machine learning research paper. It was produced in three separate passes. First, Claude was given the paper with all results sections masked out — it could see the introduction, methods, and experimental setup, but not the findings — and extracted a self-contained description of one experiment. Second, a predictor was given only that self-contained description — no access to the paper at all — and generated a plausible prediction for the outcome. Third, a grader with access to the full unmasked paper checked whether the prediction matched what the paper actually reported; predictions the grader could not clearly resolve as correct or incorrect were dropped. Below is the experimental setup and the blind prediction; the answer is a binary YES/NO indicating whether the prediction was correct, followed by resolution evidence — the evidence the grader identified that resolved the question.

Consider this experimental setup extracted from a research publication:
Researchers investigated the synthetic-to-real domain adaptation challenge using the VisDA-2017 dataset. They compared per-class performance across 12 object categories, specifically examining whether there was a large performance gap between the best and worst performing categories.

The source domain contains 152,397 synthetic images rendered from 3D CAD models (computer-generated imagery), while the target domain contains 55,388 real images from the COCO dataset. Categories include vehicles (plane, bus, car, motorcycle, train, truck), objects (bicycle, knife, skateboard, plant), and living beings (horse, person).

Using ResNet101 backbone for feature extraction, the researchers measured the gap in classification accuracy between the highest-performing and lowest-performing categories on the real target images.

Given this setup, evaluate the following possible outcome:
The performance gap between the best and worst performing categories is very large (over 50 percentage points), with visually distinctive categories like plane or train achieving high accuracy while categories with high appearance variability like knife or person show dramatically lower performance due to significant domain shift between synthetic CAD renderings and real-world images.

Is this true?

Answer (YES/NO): NO